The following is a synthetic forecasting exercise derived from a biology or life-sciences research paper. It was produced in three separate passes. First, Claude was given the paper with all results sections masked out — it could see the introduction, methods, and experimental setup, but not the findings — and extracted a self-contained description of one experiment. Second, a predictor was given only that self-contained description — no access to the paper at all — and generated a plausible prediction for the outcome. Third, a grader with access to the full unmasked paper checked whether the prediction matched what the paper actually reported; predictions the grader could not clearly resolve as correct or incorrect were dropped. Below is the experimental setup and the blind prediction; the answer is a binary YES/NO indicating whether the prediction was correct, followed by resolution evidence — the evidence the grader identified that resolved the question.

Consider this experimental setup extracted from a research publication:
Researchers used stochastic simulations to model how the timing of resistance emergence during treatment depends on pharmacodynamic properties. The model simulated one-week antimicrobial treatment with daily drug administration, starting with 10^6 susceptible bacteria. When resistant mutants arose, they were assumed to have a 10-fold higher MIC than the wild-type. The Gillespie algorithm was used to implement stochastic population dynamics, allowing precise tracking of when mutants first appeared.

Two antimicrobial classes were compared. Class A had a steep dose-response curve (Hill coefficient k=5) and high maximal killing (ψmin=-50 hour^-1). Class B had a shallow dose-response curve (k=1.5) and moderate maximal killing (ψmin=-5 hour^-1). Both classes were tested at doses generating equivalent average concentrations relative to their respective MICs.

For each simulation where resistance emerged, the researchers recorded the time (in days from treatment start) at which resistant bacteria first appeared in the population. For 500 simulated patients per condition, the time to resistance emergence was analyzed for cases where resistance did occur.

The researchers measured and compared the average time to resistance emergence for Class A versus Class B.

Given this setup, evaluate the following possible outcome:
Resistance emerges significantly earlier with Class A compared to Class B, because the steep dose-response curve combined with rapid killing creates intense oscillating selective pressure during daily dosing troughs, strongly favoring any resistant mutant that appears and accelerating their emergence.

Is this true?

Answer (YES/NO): NO